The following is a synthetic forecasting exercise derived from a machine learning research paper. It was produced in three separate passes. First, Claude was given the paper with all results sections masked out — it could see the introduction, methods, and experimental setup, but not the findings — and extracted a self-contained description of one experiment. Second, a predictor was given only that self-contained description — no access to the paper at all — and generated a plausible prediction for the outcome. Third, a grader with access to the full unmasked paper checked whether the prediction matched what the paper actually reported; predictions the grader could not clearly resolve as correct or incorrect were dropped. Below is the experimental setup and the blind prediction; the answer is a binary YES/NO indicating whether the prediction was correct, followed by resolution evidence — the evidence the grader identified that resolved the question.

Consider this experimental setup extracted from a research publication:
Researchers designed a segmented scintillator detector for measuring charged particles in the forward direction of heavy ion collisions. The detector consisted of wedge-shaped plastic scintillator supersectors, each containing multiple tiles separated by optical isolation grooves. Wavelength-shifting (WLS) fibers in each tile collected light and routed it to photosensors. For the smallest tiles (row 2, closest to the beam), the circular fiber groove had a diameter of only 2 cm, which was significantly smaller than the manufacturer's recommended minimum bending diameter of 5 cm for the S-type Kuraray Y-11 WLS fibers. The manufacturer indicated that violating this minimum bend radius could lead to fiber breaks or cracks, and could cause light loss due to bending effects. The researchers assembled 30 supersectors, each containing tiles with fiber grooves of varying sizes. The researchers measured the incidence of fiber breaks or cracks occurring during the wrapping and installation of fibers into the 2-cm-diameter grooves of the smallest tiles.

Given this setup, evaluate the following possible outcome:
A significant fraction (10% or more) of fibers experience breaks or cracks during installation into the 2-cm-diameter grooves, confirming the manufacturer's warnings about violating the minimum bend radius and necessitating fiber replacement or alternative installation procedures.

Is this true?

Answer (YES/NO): NO